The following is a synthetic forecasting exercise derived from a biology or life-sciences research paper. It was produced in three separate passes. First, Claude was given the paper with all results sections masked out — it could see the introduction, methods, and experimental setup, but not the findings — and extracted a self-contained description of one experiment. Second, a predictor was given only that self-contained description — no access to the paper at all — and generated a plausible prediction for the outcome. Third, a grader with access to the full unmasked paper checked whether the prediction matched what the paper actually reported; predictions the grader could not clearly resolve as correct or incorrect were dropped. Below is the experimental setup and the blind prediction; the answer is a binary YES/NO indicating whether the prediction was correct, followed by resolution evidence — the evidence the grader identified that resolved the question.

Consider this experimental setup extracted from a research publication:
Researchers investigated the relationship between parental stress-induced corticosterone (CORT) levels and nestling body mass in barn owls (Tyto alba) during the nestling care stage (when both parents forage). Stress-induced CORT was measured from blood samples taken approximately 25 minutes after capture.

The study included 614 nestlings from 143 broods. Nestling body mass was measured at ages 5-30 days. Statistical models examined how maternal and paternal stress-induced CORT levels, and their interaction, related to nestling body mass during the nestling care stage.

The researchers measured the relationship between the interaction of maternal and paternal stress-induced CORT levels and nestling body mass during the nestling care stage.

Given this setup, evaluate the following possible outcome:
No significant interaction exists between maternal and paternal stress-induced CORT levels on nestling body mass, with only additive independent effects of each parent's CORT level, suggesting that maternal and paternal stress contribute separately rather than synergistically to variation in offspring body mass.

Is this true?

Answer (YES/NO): NO